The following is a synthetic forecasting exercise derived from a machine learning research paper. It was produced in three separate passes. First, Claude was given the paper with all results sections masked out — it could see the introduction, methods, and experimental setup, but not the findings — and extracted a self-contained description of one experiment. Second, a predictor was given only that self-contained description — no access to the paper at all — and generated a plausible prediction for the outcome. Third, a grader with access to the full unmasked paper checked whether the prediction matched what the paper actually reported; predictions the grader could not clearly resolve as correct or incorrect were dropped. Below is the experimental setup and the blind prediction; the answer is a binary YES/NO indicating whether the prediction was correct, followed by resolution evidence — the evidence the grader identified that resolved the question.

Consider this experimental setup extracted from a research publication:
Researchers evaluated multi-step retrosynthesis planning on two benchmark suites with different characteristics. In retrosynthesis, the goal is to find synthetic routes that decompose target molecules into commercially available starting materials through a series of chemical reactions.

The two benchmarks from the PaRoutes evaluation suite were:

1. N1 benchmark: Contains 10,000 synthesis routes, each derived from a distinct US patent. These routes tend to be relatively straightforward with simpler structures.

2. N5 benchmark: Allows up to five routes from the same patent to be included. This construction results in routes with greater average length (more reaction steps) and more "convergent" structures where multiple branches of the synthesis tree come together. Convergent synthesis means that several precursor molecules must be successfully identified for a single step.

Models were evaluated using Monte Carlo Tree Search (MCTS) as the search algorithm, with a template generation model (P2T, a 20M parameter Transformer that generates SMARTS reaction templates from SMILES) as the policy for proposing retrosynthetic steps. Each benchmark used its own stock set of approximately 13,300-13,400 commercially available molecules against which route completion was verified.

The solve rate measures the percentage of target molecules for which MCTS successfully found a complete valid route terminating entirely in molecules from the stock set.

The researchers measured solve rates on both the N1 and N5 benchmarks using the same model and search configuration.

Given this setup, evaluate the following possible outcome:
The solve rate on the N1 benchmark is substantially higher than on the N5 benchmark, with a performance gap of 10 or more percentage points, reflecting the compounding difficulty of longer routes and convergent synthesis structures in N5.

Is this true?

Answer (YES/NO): NO